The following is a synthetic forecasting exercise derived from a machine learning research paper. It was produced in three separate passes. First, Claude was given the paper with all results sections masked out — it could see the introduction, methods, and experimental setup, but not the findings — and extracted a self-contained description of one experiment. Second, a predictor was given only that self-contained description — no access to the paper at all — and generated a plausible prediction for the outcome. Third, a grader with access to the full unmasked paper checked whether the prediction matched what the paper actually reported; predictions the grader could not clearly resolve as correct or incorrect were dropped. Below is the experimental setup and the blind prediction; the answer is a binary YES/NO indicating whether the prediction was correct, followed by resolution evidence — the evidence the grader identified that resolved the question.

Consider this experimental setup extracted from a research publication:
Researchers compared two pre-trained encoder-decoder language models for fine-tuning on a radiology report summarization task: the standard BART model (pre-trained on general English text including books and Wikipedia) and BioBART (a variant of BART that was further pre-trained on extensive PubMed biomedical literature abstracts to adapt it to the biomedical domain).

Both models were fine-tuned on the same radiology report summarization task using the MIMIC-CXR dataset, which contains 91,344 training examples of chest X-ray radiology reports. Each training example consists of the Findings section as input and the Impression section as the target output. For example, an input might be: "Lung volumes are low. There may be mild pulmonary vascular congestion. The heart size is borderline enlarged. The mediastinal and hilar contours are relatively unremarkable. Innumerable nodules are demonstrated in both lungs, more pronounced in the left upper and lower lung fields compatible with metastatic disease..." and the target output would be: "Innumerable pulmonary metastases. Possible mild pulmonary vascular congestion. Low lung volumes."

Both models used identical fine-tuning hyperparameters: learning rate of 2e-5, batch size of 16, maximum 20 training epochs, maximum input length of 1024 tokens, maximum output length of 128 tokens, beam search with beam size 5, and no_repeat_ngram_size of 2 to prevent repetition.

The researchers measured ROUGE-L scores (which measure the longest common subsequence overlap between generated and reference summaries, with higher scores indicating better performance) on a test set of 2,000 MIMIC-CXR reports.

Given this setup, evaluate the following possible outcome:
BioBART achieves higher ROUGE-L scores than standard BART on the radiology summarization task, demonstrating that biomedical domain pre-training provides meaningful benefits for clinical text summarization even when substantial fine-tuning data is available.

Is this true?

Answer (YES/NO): NO